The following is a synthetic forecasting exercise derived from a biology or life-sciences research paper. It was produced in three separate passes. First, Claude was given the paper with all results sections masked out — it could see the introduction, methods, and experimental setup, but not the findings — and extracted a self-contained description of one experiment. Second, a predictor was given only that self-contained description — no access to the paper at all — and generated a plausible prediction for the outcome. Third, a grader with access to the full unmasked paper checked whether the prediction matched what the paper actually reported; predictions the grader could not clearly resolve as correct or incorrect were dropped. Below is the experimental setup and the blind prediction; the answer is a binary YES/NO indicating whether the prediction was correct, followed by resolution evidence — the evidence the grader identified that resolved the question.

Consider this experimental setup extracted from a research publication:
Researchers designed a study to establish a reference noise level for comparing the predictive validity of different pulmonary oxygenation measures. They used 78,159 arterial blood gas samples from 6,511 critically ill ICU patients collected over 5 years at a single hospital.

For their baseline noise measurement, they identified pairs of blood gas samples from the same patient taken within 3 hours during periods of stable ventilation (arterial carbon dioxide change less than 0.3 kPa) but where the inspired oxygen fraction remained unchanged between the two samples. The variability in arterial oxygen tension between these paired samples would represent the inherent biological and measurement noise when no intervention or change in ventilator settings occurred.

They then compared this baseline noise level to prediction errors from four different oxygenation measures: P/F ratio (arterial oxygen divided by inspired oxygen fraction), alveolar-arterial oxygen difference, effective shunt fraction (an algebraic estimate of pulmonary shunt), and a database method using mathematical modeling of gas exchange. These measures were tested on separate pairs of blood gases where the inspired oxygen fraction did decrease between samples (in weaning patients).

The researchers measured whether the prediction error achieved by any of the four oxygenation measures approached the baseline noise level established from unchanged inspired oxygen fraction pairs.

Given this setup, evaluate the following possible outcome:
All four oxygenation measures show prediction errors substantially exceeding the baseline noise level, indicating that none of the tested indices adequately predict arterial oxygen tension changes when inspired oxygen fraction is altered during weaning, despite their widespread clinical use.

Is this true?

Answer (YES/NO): NO